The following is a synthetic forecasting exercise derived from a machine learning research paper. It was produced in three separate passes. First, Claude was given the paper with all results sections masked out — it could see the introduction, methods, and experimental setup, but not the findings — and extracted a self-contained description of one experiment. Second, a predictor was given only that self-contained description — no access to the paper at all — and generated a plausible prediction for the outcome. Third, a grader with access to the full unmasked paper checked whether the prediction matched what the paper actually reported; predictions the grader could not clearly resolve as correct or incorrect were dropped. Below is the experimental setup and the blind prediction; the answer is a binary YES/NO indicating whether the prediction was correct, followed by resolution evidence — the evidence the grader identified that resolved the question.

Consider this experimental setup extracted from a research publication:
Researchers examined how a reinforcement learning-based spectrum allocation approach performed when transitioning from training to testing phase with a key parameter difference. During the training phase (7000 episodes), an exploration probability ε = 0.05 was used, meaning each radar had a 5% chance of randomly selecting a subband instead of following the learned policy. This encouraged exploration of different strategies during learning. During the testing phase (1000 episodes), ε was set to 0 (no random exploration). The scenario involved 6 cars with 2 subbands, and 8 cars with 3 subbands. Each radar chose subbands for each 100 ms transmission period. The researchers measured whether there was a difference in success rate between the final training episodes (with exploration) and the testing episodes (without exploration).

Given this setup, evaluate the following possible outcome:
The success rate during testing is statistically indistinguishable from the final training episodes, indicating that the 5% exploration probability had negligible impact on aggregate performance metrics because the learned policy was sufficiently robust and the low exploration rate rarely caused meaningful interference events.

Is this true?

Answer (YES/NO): NO